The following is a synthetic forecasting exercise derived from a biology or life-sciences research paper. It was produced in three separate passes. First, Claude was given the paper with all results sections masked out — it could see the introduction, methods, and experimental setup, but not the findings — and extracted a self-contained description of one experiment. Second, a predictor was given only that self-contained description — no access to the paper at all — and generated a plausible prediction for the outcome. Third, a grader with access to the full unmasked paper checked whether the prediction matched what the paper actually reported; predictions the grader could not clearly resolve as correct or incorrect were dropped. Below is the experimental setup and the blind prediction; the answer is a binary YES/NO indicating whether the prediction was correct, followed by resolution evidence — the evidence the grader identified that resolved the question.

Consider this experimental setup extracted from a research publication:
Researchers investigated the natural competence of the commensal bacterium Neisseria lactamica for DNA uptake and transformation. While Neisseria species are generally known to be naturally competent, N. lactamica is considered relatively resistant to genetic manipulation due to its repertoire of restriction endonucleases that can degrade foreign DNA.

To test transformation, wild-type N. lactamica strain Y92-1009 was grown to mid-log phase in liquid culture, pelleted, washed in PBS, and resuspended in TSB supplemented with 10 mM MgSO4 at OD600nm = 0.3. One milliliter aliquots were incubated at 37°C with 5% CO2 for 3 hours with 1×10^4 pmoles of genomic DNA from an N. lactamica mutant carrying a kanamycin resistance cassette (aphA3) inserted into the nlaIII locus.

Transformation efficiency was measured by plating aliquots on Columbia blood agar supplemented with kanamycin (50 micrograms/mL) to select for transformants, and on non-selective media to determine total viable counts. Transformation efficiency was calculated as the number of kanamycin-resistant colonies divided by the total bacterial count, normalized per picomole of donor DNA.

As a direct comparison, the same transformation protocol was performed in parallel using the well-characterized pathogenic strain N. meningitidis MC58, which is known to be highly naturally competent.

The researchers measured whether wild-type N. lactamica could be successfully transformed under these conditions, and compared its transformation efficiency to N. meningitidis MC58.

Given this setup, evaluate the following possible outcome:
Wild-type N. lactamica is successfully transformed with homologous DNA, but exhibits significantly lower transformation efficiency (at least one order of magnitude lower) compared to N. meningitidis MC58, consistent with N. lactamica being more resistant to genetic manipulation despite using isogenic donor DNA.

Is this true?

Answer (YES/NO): NO